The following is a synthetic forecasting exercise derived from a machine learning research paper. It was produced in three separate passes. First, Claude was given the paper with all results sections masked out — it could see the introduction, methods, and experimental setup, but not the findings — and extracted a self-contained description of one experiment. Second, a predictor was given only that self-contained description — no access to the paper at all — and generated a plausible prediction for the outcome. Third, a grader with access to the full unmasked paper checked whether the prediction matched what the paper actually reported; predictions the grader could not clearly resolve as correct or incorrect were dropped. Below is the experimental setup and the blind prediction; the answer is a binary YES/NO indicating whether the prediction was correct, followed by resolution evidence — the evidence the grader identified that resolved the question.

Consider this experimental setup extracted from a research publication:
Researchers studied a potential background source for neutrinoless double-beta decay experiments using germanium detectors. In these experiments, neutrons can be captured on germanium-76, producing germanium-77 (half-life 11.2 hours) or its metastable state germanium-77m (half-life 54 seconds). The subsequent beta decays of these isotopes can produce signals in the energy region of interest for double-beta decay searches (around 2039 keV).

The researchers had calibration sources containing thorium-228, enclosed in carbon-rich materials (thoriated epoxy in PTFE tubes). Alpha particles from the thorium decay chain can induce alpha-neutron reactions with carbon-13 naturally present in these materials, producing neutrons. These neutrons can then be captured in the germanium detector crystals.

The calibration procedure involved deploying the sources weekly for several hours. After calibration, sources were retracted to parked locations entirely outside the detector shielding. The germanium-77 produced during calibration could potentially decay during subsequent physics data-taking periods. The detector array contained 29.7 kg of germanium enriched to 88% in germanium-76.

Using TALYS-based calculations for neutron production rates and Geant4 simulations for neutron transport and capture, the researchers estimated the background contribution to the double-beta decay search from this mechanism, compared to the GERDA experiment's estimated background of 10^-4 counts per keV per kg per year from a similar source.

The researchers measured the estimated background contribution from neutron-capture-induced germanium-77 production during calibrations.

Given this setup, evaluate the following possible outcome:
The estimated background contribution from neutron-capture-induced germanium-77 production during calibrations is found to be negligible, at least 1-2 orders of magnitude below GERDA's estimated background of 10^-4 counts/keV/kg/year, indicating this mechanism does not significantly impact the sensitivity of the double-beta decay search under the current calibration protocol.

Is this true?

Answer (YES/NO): YES